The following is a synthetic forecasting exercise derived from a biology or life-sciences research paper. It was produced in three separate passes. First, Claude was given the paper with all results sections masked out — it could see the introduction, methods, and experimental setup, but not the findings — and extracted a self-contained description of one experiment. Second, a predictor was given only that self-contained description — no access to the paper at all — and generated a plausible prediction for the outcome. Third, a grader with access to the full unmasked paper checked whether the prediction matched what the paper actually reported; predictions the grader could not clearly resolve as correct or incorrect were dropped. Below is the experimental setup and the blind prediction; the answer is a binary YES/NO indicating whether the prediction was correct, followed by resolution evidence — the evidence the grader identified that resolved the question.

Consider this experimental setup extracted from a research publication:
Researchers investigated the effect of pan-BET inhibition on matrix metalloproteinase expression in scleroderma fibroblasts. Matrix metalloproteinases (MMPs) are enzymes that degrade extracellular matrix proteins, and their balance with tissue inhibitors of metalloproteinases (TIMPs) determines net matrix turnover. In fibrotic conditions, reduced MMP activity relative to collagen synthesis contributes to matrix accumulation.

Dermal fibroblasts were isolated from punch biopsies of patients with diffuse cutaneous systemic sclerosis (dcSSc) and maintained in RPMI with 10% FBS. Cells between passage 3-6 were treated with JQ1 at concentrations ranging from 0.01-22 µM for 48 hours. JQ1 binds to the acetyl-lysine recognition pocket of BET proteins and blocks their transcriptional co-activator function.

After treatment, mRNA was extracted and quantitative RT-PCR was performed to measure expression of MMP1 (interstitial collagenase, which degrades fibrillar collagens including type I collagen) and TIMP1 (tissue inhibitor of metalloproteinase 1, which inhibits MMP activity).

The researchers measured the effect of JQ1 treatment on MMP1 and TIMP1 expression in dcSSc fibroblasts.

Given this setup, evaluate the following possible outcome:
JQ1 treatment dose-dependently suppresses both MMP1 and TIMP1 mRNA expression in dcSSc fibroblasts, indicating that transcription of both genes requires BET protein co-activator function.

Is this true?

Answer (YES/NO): NO